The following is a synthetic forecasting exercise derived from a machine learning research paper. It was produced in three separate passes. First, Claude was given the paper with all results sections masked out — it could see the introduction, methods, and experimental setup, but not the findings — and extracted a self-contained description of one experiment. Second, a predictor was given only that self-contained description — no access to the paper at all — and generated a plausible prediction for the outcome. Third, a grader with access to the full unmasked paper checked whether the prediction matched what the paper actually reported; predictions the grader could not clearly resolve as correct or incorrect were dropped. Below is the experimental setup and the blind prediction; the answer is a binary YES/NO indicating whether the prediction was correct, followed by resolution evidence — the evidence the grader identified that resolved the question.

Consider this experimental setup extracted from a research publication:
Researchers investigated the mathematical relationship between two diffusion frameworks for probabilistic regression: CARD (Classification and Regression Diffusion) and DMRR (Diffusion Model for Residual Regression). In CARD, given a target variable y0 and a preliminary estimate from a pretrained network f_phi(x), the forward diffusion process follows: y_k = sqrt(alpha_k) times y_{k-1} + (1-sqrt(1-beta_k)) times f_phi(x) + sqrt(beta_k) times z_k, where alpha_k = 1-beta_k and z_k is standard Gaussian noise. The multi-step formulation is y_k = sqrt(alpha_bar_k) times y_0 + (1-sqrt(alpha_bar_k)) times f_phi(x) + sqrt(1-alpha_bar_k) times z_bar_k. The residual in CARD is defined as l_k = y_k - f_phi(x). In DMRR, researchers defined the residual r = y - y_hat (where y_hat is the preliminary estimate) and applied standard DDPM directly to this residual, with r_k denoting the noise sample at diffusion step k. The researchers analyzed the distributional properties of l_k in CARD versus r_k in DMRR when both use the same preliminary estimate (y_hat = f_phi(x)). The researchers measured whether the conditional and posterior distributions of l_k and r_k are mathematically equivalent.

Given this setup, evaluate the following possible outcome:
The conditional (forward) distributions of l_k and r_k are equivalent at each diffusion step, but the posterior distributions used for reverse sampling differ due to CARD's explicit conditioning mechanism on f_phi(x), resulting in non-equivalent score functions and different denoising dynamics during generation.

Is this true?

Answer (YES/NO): NO